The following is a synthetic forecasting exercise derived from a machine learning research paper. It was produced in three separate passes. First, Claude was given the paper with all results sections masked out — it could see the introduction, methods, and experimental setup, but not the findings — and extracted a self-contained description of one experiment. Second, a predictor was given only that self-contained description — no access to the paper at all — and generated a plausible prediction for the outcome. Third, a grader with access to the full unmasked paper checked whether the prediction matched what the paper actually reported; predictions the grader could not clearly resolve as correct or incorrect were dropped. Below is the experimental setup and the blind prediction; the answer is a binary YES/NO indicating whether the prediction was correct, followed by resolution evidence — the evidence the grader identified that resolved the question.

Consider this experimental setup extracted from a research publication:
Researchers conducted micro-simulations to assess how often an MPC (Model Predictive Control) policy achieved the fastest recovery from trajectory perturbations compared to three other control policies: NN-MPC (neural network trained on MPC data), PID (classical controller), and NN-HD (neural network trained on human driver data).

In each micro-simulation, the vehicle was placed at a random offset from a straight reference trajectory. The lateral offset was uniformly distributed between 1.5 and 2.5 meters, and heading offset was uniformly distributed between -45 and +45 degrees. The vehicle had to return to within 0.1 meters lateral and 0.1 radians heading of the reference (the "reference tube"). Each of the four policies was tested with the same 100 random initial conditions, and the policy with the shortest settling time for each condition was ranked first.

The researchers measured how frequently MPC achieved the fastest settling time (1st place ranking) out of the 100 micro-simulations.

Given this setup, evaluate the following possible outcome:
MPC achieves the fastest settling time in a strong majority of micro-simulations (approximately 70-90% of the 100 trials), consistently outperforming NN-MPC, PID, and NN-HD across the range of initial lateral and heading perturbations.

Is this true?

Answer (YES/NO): NO